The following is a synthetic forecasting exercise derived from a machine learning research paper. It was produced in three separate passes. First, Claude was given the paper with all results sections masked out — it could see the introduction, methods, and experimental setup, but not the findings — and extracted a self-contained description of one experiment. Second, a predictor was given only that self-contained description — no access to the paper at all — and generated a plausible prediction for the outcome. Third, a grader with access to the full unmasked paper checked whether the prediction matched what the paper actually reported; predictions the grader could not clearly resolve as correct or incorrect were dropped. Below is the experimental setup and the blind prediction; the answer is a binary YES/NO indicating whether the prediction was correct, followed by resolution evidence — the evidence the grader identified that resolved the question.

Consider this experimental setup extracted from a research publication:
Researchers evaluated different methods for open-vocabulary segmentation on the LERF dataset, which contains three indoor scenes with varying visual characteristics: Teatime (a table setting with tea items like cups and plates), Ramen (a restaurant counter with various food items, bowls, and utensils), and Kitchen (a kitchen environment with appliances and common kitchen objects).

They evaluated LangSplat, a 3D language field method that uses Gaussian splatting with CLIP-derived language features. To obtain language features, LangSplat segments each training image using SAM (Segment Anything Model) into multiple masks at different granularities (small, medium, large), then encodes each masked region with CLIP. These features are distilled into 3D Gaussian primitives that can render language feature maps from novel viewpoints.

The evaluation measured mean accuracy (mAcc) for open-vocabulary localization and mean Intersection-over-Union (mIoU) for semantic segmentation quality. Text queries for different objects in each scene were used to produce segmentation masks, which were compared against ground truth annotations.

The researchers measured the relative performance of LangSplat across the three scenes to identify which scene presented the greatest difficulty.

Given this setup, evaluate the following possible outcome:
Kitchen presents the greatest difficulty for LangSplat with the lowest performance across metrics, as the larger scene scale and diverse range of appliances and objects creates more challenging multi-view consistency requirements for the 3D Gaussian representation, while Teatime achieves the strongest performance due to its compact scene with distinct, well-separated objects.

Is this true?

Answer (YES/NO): NO